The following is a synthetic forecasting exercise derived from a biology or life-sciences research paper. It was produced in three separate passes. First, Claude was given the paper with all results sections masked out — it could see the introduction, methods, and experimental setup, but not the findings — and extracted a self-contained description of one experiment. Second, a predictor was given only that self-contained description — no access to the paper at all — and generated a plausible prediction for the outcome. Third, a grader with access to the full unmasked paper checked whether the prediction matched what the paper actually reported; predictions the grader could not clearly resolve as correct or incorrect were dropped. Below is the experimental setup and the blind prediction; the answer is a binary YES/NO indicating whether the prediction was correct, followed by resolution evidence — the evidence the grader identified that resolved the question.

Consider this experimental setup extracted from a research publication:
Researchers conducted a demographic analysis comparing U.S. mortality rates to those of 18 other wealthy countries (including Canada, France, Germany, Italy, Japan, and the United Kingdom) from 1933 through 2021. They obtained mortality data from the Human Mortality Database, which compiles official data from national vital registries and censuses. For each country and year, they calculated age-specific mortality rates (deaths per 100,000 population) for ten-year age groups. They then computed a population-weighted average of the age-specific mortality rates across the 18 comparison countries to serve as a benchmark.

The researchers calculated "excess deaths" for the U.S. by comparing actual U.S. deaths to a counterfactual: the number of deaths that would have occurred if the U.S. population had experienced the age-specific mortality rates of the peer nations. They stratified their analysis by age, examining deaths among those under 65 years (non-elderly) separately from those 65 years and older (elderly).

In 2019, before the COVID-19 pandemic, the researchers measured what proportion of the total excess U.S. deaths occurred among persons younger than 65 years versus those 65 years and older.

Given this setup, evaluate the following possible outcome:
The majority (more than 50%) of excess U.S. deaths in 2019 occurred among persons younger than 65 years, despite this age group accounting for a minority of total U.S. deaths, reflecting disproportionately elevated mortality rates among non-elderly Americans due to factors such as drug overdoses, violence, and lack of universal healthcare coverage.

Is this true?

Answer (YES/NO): YES